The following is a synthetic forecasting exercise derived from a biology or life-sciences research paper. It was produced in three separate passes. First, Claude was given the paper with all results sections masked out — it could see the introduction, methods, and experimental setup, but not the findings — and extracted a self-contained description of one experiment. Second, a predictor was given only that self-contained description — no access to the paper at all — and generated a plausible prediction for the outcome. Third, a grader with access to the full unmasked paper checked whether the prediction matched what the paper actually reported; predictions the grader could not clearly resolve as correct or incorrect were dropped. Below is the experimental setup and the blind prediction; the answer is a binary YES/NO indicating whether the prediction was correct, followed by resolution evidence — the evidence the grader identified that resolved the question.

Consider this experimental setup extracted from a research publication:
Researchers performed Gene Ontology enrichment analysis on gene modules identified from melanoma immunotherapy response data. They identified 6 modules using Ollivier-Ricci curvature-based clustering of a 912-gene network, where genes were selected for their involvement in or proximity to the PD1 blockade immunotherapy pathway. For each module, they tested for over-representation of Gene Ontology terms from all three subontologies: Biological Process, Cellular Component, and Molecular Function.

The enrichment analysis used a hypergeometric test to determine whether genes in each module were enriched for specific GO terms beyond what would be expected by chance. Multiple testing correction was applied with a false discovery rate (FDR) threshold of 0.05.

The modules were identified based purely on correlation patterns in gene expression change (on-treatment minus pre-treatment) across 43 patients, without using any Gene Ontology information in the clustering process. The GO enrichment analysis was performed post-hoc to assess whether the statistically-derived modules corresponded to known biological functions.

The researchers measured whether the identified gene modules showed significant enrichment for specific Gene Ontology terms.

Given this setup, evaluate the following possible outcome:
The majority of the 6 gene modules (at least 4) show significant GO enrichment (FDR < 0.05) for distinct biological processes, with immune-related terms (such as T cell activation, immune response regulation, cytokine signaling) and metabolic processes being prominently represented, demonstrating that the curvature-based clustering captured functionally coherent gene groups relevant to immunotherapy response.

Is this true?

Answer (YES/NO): NO